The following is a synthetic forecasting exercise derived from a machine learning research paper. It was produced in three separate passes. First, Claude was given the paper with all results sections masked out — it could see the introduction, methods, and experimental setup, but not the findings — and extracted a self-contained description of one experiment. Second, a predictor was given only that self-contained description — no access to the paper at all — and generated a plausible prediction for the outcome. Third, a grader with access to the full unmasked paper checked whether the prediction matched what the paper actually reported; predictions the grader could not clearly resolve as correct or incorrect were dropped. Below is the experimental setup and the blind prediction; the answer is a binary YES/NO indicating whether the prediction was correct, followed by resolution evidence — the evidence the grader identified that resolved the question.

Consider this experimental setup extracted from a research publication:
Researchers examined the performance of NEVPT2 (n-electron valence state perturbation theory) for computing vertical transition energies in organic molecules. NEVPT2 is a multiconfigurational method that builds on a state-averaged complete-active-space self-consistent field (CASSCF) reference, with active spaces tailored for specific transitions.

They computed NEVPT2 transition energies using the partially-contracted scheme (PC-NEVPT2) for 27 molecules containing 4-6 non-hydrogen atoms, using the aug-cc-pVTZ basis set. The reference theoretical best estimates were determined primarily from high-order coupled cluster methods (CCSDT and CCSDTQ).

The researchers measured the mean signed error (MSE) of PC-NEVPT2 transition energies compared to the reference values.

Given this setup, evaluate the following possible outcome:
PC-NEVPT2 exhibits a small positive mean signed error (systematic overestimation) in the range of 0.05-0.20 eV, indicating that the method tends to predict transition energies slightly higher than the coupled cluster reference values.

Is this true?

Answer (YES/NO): YES